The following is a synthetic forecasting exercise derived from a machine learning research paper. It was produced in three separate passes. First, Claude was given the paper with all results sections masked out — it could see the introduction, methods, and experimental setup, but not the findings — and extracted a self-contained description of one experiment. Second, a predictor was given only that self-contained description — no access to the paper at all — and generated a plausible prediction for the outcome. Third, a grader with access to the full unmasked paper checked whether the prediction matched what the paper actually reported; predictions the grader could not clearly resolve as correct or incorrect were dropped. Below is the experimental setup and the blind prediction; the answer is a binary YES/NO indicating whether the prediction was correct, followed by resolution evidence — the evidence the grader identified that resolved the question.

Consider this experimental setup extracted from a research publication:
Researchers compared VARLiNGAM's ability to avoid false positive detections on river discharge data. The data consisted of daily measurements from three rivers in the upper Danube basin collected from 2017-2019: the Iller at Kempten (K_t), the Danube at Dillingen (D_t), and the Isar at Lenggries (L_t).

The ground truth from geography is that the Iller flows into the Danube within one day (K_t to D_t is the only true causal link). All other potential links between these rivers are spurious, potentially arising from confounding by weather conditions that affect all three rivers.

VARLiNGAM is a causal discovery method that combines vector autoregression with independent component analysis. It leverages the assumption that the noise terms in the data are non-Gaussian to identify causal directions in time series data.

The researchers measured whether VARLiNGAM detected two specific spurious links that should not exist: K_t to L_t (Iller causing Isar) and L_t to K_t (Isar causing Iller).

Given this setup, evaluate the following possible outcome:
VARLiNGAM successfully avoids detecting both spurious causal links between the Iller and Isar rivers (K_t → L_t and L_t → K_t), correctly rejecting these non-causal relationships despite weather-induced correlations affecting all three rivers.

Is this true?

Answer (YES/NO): NO